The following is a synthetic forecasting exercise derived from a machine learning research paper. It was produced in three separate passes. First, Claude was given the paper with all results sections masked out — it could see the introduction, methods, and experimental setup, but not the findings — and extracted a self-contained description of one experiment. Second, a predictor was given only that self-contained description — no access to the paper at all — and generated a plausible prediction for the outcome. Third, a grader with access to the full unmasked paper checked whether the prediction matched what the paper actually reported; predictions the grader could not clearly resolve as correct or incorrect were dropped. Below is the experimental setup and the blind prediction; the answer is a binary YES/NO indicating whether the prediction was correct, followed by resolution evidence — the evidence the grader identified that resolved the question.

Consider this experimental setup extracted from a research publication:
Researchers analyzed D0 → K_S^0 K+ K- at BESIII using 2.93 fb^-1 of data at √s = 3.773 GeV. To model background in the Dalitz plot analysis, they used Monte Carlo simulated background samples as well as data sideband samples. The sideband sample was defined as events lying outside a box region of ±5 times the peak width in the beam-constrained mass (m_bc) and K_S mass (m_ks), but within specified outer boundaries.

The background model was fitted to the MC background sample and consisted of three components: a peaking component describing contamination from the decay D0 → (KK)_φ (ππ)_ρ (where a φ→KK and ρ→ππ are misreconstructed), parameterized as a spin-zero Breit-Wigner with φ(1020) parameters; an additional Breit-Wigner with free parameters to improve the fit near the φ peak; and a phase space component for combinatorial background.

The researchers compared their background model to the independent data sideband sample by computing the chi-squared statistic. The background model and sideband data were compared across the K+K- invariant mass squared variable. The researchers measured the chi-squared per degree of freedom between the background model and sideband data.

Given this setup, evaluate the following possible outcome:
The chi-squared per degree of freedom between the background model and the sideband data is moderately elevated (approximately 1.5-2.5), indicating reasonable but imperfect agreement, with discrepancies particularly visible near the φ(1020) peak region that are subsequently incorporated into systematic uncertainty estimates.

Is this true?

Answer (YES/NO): NO